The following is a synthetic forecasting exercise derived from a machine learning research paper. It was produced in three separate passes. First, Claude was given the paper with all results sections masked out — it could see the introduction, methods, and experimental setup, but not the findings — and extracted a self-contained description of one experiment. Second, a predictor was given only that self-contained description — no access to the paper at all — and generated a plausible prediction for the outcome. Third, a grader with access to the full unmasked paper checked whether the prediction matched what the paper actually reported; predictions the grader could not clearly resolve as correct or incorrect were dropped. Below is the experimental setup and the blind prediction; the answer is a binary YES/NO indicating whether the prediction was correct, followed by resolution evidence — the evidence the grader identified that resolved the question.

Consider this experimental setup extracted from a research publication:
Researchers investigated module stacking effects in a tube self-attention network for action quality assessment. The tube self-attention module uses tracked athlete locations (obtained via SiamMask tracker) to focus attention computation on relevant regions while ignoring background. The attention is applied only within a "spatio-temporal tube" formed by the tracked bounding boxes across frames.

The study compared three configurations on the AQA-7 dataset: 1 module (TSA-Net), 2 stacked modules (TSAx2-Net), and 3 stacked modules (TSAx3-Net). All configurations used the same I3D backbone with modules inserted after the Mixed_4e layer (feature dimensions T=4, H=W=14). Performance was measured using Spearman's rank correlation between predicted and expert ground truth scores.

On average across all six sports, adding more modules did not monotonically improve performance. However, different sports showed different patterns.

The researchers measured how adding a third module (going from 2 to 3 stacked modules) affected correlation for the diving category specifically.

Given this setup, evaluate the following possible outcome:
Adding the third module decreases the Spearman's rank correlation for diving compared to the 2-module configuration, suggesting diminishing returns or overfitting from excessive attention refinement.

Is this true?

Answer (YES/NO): NO